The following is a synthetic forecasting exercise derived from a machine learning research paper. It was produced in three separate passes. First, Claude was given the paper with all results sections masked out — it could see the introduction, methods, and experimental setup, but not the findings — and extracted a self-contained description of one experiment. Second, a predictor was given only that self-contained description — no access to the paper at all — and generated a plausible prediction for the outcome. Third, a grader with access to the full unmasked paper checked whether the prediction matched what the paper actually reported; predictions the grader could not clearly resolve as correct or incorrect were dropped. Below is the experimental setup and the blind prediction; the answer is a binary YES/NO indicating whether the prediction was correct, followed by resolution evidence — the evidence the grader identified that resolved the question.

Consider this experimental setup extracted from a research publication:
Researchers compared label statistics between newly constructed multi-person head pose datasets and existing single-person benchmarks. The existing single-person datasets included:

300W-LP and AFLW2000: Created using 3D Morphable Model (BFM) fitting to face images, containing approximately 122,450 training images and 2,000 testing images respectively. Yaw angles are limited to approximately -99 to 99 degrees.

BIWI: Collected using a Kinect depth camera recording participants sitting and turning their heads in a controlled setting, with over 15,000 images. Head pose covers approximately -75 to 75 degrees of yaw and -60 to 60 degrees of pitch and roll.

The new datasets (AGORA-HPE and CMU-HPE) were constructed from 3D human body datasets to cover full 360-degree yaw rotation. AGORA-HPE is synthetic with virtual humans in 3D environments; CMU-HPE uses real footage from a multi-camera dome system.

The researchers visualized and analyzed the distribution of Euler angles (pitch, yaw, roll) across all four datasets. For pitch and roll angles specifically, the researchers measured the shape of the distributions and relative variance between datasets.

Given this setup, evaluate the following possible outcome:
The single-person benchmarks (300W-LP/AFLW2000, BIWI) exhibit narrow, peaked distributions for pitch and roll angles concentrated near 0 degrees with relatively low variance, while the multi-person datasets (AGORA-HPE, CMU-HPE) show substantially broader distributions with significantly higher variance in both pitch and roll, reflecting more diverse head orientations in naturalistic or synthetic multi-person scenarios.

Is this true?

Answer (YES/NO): YES